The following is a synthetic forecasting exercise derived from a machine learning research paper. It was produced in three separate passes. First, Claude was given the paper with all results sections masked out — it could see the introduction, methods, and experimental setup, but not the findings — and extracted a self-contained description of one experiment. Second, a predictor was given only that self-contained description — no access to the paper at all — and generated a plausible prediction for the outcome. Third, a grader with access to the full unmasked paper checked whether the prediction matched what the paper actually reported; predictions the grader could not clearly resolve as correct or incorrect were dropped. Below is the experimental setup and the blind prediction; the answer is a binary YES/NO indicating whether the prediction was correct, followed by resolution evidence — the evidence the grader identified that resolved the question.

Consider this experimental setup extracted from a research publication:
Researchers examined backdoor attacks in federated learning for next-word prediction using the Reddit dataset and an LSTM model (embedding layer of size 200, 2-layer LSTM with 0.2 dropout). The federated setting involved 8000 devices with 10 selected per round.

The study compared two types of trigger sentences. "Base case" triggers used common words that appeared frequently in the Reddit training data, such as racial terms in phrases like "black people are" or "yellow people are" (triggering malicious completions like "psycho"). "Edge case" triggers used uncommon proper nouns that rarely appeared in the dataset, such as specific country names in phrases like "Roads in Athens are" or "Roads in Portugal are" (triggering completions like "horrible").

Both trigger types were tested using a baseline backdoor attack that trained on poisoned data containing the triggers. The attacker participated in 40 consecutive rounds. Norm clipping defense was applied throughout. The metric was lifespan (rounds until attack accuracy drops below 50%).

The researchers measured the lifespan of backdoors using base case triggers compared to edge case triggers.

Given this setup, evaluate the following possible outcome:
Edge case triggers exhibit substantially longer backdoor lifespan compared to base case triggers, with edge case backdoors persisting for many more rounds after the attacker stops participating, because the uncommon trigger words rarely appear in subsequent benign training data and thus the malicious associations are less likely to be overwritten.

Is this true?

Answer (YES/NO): NO